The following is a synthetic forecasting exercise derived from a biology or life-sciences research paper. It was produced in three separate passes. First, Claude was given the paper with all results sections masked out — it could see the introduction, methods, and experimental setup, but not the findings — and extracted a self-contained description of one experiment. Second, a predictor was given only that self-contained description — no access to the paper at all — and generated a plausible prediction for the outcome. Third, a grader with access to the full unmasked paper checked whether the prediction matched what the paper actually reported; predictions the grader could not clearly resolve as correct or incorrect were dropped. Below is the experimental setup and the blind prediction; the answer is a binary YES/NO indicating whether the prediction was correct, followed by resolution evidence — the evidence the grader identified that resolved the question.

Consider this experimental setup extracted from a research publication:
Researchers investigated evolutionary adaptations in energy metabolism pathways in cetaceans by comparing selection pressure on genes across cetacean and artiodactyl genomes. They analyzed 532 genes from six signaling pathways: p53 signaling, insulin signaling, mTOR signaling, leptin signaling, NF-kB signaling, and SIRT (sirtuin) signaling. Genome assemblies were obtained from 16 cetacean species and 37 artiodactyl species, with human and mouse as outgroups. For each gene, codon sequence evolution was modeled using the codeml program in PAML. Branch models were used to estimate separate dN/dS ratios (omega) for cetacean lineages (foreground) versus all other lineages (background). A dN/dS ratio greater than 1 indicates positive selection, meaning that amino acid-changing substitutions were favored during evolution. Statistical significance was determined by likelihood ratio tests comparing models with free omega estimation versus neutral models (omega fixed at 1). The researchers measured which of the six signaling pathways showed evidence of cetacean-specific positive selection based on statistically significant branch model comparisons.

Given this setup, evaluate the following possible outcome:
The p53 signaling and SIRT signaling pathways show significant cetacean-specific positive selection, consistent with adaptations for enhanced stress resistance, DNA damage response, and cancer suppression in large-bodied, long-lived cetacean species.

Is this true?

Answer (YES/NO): NO